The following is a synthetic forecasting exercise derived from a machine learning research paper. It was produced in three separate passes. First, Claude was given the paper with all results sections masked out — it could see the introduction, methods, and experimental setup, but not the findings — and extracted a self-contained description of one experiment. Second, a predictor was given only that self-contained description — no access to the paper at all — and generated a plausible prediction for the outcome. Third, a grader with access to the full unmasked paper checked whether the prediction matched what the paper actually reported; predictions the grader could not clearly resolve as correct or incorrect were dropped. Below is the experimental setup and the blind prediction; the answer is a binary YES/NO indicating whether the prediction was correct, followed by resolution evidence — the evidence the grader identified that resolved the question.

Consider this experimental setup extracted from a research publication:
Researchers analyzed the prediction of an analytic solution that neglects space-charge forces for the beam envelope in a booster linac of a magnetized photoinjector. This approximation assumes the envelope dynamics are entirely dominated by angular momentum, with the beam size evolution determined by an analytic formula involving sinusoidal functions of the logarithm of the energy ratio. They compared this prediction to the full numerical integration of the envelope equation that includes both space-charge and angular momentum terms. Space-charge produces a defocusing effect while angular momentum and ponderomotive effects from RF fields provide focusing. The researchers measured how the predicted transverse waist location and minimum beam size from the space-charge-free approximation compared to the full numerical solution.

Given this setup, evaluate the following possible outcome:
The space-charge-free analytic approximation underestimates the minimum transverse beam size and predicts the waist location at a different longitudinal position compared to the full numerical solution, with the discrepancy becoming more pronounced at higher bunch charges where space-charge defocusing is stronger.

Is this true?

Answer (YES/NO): YES